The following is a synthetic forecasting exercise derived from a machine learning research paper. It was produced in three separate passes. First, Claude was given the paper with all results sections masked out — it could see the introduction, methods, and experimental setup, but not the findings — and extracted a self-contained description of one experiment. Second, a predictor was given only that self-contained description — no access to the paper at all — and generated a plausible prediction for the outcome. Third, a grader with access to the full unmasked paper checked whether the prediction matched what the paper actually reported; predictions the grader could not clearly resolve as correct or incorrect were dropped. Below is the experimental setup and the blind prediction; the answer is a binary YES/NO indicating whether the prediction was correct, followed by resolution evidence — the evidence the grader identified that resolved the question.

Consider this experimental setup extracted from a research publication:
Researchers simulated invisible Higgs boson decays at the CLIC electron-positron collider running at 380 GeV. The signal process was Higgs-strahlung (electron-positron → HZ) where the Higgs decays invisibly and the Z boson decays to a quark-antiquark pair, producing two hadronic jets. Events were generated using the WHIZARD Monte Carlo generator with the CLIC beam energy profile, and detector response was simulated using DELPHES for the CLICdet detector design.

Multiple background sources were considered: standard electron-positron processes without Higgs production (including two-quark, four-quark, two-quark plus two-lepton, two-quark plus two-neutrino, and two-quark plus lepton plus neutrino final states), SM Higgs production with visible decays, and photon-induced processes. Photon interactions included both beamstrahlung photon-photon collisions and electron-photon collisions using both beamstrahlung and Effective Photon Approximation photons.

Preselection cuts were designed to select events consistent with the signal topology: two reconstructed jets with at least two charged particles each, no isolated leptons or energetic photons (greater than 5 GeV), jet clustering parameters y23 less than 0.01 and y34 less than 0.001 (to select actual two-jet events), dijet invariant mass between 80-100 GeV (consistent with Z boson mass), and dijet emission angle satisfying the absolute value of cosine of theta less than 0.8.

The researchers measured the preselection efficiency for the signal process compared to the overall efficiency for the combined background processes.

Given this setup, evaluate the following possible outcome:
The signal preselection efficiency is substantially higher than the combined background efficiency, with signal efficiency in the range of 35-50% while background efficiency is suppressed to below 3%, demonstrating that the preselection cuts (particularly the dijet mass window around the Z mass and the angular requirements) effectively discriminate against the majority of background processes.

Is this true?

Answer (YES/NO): NO